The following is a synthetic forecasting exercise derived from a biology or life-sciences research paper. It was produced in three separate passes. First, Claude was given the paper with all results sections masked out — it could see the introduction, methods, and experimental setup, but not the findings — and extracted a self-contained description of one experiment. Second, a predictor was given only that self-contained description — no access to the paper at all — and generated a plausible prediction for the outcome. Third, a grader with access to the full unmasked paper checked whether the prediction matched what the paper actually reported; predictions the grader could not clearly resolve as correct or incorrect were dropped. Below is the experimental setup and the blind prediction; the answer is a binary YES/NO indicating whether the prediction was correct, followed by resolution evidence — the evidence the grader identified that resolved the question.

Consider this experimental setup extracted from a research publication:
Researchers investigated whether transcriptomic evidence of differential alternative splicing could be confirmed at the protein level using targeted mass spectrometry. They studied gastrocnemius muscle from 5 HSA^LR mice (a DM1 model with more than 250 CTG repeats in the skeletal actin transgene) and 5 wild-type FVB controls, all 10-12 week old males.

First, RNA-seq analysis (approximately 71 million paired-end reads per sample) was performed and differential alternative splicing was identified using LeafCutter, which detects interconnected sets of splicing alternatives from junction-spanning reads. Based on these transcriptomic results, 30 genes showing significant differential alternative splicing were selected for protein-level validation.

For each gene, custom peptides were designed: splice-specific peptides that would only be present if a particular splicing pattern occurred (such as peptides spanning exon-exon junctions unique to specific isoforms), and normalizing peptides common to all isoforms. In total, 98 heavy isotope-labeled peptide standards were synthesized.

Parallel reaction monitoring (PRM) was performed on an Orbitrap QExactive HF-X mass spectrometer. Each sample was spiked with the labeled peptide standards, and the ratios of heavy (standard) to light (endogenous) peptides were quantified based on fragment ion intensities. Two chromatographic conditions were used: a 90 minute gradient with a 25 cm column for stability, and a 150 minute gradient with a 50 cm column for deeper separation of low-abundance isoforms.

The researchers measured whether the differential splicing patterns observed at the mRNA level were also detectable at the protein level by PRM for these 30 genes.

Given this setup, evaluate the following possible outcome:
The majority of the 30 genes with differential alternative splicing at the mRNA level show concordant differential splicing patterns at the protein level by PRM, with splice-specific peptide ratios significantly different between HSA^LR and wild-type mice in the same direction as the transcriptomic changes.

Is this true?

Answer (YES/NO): YES